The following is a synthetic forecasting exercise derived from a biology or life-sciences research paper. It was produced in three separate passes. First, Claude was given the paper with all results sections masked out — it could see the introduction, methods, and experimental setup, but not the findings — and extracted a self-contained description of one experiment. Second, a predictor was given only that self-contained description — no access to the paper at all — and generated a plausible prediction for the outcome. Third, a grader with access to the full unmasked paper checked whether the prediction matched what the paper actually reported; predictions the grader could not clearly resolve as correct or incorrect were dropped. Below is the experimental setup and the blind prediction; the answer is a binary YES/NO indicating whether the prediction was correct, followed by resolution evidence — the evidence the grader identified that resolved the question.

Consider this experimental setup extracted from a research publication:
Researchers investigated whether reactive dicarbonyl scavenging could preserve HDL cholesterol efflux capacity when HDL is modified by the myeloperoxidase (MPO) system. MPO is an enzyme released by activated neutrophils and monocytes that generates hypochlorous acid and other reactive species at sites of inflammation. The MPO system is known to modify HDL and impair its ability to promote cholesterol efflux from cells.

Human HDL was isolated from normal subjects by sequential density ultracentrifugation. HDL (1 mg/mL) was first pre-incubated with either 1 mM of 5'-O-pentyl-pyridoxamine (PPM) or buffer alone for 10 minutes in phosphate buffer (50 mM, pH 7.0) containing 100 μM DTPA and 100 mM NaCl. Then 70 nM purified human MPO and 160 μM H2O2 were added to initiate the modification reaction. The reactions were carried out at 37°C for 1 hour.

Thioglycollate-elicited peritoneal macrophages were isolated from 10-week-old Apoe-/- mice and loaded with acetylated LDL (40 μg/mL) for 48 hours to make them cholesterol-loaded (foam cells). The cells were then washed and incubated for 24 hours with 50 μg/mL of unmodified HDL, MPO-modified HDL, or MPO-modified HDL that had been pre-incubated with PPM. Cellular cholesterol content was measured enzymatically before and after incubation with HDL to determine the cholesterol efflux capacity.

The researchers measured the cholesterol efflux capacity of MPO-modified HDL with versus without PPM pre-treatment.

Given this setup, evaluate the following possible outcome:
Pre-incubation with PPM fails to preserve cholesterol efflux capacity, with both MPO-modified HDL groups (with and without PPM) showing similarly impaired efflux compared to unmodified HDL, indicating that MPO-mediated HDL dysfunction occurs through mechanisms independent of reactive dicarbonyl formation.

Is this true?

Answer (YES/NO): NO